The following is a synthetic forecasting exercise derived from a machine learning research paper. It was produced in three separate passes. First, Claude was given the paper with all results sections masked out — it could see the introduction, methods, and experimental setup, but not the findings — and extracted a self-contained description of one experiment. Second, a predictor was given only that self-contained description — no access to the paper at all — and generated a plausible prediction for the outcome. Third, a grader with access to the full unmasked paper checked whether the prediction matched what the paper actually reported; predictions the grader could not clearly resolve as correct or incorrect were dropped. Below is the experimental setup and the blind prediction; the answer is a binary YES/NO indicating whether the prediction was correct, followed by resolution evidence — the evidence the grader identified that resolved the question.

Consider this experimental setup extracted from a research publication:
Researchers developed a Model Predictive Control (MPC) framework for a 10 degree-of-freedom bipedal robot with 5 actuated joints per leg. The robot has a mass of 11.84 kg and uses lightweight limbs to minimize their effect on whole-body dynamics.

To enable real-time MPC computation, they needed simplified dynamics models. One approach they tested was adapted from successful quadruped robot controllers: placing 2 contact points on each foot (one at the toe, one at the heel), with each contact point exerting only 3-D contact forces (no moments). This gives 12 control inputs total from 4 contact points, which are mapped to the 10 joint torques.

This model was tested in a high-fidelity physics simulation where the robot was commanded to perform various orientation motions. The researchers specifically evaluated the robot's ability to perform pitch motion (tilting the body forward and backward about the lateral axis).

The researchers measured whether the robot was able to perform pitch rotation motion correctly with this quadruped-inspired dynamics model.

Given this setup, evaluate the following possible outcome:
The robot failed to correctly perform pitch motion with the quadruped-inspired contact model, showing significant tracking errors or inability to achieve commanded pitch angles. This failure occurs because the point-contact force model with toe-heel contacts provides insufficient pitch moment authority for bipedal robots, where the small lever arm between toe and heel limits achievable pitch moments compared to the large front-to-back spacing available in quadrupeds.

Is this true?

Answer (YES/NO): YES